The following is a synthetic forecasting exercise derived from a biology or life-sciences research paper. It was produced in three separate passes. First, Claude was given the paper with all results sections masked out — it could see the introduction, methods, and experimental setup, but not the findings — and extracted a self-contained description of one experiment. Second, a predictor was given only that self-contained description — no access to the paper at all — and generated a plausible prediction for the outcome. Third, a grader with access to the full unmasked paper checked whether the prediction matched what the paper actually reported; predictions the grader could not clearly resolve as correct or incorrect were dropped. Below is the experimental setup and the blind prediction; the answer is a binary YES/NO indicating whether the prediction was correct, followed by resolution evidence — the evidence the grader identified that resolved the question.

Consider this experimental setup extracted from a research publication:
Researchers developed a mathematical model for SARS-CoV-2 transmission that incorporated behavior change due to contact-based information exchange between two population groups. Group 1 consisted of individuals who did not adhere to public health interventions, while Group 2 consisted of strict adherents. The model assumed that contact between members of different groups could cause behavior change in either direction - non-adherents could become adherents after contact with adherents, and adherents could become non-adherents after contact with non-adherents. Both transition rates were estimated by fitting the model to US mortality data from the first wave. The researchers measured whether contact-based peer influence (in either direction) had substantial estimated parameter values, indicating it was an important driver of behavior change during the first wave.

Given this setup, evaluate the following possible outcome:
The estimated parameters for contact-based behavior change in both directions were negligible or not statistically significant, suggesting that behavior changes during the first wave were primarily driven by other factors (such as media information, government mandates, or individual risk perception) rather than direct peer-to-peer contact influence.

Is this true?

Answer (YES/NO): YES